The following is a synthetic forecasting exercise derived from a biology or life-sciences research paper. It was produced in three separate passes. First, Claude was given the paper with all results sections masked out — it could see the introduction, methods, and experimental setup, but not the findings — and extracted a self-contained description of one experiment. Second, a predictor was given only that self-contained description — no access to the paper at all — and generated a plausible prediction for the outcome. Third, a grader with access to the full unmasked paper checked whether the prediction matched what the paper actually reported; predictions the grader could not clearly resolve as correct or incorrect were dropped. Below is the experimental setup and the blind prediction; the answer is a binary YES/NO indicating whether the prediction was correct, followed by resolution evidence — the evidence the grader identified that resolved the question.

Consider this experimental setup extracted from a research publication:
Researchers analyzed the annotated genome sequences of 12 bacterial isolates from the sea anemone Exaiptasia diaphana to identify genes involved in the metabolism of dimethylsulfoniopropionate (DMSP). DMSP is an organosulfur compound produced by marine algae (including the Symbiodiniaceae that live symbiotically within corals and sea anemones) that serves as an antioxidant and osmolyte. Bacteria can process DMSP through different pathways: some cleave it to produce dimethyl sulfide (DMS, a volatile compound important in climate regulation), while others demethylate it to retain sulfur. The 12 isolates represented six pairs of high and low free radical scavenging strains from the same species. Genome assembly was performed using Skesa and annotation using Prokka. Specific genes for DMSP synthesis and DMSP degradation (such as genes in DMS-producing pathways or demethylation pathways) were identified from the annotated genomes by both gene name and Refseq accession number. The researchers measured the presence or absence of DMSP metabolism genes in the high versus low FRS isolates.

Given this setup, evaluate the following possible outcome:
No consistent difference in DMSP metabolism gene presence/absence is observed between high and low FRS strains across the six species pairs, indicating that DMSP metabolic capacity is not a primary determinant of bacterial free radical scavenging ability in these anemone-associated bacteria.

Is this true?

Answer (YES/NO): YES